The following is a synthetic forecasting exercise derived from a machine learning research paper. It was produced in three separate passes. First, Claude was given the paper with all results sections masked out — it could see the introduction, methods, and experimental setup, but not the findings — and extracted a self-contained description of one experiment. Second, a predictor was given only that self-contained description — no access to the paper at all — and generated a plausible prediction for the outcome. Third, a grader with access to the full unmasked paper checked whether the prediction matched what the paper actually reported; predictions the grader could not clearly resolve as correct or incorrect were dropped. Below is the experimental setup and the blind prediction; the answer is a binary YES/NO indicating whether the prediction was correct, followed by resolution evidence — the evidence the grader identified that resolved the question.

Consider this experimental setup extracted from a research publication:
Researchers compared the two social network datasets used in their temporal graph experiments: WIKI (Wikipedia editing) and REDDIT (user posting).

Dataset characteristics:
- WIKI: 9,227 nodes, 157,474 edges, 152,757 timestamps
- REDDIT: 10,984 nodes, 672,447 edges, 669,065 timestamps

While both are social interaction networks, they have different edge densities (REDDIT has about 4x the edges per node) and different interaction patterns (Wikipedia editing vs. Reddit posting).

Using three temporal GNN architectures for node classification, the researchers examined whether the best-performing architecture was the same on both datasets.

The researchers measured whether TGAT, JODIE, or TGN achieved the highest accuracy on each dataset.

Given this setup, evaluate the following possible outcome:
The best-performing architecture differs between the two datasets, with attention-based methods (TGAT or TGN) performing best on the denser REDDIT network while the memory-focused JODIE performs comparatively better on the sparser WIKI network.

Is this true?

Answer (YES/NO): NO